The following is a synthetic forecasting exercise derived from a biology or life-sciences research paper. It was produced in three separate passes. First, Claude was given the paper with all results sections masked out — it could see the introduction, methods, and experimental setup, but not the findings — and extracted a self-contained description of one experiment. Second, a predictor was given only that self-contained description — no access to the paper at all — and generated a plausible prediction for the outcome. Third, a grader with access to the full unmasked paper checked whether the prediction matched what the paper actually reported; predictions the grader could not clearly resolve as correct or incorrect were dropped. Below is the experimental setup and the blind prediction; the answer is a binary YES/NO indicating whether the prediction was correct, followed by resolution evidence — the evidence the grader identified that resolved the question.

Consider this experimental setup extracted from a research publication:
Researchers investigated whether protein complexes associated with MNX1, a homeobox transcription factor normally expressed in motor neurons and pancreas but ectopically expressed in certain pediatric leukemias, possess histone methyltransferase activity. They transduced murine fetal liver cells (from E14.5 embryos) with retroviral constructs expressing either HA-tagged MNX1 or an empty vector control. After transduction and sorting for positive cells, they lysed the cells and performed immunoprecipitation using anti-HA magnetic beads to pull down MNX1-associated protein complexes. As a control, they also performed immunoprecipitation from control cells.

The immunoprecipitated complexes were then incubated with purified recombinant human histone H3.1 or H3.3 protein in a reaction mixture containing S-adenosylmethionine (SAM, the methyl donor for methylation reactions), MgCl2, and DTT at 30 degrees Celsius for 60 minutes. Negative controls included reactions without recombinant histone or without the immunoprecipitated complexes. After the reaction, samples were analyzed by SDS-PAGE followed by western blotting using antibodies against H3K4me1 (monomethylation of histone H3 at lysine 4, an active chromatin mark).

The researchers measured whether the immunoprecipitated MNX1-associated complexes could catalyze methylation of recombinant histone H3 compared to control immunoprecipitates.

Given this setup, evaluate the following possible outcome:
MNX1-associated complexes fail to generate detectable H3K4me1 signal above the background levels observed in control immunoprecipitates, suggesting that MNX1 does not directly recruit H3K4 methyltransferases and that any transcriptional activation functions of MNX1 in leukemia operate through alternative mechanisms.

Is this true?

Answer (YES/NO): NO